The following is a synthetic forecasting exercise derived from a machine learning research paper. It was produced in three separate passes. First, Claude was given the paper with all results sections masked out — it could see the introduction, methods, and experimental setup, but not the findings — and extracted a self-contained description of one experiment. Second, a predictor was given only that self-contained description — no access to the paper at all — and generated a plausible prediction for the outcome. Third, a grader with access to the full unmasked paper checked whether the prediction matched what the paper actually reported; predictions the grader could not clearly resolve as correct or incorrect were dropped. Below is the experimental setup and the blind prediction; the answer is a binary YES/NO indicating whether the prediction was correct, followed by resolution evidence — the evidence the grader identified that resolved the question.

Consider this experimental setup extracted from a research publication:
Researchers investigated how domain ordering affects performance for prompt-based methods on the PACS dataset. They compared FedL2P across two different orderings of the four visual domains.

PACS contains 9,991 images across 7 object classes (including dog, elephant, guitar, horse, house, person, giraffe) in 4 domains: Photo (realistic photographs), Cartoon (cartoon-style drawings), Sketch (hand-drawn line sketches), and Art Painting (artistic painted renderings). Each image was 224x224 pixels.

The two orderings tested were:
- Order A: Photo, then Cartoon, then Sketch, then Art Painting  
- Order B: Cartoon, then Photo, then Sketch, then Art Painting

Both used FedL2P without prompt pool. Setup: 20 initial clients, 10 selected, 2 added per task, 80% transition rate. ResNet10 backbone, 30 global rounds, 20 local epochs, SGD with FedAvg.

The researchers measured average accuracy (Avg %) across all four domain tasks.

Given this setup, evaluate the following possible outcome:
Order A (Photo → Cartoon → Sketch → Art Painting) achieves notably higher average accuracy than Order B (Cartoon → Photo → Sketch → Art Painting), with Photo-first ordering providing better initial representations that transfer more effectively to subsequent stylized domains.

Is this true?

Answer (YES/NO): YES